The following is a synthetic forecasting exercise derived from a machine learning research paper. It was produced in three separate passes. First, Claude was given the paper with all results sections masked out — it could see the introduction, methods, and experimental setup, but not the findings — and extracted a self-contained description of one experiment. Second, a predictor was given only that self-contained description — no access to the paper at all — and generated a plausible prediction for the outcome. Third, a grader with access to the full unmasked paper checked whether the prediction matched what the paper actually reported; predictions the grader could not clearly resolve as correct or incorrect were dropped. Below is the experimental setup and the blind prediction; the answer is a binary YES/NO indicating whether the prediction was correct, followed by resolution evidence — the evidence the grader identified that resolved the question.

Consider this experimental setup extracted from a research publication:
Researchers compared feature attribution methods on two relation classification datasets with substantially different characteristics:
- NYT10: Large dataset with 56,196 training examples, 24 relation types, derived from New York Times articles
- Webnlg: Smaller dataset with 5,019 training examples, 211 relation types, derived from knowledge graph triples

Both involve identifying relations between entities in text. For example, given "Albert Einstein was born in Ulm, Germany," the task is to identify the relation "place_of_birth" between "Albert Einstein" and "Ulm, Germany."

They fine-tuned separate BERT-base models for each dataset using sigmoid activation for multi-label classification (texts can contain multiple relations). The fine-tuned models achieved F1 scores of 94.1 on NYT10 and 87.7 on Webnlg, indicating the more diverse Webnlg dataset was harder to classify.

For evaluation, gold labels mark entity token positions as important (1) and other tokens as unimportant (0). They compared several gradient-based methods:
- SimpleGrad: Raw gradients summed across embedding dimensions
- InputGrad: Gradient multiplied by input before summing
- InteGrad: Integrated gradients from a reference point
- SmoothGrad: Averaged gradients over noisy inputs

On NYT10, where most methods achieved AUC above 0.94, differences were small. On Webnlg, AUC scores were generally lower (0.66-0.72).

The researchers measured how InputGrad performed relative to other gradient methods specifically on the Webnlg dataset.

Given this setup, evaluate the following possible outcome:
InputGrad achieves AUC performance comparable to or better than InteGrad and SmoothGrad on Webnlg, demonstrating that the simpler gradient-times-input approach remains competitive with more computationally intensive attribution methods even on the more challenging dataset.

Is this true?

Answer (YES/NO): YES